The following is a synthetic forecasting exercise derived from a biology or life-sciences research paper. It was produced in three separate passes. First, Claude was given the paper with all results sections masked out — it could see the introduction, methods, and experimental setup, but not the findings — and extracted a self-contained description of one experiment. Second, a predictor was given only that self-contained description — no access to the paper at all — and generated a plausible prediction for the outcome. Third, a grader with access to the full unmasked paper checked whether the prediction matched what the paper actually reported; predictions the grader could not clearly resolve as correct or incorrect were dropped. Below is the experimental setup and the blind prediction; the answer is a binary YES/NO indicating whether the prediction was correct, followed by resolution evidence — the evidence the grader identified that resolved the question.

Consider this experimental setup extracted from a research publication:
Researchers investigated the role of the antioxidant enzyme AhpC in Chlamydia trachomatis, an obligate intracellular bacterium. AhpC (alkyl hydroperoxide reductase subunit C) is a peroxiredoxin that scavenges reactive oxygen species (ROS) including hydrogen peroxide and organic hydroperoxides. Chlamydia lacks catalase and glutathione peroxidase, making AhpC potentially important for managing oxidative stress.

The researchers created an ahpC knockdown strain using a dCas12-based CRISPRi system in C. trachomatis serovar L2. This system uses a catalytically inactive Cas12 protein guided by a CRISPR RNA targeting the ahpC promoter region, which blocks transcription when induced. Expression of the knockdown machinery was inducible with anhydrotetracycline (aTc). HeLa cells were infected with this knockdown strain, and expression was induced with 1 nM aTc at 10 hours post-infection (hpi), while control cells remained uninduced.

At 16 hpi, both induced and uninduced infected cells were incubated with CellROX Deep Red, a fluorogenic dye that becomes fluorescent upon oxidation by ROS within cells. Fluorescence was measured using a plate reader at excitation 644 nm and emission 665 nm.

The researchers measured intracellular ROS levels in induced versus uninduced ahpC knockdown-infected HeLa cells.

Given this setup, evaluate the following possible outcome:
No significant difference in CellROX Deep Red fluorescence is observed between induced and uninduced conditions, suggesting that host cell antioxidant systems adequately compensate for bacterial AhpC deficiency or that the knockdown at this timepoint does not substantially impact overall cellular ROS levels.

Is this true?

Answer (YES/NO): NO